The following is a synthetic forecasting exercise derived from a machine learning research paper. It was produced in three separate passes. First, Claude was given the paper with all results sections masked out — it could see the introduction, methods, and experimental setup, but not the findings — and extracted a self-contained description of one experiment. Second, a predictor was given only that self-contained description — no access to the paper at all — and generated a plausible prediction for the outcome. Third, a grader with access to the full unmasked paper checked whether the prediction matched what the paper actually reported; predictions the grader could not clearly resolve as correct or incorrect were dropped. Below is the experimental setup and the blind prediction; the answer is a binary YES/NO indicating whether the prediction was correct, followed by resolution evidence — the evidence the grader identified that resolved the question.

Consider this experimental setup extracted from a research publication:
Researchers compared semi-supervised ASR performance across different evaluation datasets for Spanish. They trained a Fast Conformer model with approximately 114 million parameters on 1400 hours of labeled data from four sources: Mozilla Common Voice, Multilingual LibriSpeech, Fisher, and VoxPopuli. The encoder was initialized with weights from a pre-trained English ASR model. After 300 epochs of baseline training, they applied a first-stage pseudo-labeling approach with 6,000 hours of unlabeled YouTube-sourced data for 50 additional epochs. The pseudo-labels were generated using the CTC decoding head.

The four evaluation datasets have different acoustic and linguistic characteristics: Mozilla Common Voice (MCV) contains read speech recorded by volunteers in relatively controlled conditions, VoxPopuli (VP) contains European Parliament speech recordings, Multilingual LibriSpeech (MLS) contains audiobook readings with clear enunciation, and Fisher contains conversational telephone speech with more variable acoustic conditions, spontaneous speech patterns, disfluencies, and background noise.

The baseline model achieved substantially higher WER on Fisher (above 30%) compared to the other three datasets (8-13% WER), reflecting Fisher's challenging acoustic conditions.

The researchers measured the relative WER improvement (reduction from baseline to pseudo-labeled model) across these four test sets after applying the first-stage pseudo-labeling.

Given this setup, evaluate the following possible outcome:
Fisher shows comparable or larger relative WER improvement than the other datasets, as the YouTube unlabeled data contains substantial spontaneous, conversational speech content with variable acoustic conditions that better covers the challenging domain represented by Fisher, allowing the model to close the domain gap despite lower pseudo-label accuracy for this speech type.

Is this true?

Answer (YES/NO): YES